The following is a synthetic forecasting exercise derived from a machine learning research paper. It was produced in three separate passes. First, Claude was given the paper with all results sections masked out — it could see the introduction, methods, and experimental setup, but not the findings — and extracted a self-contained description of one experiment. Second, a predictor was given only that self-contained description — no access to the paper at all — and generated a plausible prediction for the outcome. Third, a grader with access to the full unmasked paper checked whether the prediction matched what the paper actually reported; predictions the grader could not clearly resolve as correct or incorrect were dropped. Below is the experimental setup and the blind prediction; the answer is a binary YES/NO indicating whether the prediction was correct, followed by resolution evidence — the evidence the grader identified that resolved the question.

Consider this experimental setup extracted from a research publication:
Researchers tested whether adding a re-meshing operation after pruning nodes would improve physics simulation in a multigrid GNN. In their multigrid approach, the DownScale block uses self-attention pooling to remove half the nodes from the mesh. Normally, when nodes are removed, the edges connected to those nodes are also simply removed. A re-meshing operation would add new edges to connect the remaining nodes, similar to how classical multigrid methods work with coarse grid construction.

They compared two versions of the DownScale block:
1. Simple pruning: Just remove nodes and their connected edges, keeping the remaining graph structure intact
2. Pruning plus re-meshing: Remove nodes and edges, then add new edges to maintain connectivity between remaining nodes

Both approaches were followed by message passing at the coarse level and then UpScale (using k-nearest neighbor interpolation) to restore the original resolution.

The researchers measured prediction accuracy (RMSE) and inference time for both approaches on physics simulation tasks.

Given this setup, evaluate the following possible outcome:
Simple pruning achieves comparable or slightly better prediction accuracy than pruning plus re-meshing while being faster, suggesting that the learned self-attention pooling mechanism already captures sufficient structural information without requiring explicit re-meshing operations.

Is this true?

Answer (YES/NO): YES